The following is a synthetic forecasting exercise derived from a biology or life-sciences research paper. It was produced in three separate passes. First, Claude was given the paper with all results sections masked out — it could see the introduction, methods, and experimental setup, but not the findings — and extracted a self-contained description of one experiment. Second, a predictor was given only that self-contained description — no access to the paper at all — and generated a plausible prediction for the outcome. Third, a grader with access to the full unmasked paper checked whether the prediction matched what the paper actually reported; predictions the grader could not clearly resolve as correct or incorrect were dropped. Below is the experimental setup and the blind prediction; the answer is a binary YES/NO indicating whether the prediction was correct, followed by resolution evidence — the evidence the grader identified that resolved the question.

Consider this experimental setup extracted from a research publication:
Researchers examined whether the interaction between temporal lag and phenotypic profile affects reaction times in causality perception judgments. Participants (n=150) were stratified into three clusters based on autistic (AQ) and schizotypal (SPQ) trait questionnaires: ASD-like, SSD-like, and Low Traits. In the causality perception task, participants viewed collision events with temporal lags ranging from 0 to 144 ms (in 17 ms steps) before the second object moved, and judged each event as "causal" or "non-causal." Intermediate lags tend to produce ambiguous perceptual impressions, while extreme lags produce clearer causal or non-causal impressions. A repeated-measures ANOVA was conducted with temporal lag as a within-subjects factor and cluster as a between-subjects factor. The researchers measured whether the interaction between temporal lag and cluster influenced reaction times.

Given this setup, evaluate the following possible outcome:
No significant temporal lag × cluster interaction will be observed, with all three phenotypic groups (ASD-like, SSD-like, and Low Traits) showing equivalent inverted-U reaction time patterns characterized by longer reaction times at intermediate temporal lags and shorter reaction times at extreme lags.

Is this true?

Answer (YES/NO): YES